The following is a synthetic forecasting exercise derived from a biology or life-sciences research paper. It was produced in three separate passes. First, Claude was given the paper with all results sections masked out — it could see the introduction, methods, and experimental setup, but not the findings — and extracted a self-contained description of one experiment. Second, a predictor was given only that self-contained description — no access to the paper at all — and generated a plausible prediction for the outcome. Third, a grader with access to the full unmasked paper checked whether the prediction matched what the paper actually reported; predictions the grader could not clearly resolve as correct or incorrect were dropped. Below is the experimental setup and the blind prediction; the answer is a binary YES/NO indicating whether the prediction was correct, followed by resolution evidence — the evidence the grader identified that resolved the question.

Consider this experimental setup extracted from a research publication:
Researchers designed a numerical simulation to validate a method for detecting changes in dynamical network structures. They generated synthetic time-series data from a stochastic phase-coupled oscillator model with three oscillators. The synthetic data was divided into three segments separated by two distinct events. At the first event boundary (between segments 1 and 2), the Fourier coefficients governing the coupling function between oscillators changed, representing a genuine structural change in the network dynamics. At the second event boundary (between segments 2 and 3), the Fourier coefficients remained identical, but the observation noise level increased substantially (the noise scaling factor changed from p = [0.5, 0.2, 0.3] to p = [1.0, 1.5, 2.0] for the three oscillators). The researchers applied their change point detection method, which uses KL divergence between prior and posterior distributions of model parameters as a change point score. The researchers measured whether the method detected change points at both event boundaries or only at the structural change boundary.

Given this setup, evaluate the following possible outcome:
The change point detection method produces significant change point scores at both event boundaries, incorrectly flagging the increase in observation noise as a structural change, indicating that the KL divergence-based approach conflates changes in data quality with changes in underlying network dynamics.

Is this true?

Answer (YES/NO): NO